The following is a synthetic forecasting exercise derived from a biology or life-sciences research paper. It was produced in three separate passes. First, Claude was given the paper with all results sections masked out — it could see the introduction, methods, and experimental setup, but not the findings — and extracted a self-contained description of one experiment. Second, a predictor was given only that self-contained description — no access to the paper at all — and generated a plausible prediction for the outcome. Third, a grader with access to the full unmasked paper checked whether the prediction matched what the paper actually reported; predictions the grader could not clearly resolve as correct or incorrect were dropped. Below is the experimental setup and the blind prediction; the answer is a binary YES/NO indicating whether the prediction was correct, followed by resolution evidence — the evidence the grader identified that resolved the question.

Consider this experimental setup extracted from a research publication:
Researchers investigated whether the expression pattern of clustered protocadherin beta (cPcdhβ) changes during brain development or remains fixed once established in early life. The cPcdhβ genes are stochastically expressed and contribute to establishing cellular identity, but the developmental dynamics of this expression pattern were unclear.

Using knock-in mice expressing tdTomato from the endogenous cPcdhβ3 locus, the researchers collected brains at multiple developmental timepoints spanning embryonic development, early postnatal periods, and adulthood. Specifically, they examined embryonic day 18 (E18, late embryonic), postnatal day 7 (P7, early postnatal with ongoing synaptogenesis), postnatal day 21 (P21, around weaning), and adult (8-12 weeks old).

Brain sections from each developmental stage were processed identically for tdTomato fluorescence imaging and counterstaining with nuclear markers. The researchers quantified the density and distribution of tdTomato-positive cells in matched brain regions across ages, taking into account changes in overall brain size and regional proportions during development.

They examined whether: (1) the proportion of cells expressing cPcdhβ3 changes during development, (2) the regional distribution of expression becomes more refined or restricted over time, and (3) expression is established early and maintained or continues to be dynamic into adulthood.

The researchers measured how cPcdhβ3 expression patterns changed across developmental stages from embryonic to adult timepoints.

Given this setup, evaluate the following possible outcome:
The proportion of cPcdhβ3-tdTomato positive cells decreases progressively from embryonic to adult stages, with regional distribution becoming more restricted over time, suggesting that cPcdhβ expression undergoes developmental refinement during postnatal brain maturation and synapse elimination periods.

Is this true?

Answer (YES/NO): NO